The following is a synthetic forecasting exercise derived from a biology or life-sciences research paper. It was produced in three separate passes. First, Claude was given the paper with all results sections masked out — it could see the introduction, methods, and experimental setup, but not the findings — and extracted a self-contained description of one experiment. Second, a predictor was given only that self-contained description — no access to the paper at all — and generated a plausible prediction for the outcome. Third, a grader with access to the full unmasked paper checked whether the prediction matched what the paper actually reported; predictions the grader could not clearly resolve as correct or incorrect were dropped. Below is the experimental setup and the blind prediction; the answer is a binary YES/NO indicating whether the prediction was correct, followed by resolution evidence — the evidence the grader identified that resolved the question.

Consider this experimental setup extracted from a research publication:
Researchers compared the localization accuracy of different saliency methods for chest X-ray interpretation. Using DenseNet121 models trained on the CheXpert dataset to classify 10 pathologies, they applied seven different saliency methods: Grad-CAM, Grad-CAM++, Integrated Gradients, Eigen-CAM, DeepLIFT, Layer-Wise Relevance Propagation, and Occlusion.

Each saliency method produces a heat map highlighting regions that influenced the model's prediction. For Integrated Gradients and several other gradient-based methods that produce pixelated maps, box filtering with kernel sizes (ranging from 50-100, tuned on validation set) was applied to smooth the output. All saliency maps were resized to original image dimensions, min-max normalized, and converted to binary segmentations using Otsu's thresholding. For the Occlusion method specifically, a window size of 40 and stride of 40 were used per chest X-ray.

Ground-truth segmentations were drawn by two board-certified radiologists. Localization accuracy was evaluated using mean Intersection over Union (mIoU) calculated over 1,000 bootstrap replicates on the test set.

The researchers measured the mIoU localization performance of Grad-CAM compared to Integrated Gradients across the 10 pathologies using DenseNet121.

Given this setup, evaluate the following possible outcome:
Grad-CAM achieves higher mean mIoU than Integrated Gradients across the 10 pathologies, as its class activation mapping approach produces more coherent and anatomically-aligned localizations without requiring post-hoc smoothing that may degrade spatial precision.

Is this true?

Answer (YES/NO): YES